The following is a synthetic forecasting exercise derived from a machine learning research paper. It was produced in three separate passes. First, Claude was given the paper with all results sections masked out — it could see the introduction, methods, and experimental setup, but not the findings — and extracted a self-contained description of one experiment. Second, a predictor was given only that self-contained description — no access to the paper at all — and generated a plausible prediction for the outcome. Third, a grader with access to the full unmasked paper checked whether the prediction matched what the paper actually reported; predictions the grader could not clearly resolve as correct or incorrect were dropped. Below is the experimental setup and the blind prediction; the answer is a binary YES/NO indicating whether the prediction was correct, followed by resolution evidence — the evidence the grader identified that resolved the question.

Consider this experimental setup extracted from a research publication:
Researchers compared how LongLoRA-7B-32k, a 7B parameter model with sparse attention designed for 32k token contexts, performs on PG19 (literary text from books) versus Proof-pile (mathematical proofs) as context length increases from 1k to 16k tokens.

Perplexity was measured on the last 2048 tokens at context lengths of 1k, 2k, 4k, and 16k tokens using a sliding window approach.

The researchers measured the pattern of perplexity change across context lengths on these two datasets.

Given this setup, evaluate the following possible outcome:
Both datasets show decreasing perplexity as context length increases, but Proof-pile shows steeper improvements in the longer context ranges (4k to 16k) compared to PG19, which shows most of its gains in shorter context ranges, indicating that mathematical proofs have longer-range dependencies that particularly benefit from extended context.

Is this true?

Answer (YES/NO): NO